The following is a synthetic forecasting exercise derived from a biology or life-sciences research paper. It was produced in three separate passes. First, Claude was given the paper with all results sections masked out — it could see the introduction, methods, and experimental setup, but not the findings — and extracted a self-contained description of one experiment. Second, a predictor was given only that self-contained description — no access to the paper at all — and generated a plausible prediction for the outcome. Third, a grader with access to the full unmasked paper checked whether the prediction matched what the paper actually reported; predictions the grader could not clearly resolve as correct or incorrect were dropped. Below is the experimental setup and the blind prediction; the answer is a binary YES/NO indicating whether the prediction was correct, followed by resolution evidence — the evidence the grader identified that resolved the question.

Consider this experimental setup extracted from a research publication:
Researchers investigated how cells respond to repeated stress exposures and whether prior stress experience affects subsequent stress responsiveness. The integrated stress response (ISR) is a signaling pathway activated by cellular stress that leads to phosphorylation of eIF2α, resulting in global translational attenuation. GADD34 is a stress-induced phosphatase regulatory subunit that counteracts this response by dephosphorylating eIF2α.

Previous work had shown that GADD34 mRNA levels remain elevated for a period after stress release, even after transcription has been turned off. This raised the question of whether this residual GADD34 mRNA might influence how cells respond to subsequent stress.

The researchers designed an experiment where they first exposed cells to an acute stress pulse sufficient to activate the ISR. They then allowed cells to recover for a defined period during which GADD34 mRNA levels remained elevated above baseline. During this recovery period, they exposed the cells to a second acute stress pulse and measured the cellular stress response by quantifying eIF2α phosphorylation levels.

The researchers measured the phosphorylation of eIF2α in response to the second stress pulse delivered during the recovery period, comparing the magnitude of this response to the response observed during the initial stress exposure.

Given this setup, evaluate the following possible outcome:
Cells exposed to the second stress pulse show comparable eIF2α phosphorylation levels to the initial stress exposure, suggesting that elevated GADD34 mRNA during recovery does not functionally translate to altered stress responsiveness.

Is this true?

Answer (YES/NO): NO